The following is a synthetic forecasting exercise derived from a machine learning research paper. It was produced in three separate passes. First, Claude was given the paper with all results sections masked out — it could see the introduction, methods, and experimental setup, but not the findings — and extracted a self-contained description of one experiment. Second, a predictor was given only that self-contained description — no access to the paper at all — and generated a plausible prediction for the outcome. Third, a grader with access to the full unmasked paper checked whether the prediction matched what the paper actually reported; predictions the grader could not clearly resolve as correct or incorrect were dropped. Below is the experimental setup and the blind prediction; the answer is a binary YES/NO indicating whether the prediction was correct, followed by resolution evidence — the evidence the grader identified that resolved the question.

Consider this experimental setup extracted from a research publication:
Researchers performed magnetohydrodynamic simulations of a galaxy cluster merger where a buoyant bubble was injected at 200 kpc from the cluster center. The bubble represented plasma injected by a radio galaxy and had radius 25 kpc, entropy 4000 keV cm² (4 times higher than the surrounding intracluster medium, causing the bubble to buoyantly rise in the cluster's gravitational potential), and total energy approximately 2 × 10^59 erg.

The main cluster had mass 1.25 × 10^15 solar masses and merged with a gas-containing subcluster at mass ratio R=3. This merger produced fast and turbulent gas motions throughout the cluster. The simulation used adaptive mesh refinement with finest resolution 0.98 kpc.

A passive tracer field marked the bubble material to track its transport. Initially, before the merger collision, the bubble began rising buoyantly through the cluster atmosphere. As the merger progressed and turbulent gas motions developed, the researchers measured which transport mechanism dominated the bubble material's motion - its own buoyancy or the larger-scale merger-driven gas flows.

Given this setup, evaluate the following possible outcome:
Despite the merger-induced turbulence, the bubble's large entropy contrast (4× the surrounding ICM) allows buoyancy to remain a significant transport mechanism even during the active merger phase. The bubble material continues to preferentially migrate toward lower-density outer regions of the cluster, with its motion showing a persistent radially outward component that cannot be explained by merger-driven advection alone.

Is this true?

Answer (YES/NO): NO